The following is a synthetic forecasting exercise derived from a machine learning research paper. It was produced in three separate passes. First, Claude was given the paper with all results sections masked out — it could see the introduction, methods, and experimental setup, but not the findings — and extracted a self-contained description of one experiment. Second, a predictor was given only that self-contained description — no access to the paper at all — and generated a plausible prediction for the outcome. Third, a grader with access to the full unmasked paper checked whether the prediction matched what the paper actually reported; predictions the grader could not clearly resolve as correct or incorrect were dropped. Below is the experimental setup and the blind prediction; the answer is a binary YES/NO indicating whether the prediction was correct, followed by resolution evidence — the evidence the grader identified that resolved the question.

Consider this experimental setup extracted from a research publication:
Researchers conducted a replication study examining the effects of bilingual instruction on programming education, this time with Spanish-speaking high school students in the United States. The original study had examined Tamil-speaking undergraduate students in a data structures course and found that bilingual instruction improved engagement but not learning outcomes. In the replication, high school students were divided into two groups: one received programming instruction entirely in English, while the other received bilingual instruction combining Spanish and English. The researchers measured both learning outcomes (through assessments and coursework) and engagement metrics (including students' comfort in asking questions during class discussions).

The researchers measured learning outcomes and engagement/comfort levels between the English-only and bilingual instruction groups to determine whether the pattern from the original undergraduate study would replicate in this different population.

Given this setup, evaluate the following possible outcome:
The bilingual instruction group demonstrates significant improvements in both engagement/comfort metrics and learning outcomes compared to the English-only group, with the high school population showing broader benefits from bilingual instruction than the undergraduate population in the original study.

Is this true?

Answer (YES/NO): NO